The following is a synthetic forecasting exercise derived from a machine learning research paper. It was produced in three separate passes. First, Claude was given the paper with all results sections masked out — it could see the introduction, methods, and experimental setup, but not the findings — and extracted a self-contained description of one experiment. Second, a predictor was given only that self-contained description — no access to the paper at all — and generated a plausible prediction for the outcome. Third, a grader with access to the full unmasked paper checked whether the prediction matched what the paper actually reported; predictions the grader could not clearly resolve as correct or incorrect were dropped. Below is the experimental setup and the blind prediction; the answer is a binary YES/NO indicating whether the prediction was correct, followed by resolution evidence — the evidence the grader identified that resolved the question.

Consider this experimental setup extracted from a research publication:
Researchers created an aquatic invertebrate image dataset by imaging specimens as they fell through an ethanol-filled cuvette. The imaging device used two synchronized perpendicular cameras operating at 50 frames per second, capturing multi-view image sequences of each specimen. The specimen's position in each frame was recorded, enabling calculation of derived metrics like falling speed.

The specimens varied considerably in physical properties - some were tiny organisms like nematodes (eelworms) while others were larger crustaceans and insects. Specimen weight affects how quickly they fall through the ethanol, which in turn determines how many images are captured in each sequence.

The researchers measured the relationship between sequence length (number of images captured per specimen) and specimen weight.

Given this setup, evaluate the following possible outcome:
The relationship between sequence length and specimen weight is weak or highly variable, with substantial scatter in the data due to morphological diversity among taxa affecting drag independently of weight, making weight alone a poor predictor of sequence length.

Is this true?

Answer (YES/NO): NO